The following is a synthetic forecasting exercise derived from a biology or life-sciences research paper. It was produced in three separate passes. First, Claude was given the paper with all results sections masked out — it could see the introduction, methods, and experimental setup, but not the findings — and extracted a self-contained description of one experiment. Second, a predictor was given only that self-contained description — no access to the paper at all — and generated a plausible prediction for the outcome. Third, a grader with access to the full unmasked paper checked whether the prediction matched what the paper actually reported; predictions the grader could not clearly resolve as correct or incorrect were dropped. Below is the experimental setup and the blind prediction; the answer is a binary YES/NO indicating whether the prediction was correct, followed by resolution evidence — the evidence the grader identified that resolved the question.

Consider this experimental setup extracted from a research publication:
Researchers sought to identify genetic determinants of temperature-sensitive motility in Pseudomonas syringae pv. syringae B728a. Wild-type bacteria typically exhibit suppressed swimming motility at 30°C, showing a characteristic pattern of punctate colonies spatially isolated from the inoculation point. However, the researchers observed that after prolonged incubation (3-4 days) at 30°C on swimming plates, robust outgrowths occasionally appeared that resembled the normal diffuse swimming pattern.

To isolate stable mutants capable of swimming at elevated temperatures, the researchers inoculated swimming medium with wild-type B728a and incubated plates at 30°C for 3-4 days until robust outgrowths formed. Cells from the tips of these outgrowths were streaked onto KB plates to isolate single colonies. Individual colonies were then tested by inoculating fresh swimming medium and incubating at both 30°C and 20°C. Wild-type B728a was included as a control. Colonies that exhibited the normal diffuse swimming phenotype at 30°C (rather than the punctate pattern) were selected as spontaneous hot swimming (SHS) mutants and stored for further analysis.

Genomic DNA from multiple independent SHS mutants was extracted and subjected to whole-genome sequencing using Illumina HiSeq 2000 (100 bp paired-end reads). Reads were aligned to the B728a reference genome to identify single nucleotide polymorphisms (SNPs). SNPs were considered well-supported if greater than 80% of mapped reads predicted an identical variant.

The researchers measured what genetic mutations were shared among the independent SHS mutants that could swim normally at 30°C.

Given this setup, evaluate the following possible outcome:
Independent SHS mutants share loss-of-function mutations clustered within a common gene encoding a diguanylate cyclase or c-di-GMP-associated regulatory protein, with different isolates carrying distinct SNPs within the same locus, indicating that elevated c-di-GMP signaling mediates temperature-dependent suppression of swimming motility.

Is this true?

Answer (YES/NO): NO